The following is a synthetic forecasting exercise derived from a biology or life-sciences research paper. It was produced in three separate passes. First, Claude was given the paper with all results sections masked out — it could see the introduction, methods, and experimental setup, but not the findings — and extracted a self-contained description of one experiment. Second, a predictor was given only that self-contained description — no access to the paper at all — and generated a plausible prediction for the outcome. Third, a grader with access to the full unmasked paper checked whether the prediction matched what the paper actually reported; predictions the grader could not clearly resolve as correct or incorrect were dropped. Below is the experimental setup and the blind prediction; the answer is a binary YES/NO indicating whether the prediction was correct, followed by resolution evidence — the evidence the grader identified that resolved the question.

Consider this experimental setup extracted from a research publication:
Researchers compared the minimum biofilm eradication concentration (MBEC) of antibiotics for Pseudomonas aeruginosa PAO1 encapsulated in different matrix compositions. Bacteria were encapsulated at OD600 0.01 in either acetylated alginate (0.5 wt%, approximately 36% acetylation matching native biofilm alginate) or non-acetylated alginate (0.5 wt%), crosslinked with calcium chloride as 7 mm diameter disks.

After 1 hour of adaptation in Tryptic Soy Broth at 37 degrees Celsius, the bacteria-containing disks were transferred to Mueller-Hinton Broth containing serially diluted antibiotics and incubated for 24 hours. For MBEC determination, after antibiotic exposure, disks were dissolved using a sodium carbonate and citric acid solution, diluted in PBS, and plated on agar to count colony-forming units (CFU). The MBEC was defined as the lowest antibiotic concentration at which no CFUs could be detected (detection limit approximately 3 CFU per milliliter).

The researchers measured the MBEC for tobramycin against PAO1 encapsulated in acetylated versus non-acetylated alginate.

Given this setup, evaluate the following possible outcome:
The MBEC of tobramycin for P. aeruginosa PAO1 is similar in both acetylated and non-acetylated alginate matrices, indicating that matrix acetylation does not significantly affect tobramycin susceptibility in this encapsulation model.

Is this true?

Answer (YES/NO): NO